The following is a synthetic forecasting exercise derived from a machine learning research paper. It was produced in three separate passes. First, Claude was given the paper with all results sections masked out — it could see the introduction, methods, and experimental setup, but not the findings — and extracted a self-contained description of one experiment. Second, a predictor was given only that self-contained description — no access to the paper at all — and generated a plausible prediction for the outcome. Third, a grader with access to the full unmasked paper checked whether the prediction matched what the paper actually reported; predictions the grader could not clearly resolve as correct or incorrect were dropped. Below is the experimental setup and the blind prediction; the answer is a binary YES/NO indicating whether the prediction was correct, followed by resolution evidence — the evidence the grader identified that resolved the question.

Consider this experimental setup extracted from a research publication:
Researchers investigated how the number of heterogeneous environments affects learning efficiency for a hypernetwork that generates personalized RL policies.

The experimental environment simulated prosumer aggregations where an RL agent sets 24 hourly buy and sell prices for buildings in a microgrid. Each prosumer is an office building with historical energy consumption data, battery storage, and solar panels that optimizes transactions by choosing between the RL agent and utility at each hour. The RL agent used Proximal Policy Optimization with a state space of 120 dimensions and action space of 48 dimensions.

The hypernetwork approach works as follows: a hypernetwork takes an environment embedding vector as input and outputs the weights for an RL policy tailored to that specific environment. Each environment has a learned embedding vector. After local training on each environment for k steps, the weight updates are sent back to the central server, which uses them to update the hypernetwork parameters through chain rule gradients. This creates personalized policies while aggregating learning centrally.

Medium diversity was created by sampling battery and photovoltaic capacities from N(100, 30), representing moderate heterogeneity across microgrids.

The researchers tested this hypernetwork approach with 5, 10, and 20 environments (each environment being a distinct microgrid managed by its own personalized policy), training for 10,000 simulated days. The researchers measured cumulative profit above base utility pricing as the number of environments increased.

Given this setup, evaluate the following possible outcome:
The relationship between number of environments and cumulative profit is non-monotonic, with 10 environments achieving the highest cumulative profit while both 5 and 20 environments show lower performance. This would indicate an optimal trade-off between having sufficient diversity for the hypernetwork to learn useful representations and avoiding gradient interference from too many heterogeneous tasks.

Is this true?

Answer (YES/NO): NO